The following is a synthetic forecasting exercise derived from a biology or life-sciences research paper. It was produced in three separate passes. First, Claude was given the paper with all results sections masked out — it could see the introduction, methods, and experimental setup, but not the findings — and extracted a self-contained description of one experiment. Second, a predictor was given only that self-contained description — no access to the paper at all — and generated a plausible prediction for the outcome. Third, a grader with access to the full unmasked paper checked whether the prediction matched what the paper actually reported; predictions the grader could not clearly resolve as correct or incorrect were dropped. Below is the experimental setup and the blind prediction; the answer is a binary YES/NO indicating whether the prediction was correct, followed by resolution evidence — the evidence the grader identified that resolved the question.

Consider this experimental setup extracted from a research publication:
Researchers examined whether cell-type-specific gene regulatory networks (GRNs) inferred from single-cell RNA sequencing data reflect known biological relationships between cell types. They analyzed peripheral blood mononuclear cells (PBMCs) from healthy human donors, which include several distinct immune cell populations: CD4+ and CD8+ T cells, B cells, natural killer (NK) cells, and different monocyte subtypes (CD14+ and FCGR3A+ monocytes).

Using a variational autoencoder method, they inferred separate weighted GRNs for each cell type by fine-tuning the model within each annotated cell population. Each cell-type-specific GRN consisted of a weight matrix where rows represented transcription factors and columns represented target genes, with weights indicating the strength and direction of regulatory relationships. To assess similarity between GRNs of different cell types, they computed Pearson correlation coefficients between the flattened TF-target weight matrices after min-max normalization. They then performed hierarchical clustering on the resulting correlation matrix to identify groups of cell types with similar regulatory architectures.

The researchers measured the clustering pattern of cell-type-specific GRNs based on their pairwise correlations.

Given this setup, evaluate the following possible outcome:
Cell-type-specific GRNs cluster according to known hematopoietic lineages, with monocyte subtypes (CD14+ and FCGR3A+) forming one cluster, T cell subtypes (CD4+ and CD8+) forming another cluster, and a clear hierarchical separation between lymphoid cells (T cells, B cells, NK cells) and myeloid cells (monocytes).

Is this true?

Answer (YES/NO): NO